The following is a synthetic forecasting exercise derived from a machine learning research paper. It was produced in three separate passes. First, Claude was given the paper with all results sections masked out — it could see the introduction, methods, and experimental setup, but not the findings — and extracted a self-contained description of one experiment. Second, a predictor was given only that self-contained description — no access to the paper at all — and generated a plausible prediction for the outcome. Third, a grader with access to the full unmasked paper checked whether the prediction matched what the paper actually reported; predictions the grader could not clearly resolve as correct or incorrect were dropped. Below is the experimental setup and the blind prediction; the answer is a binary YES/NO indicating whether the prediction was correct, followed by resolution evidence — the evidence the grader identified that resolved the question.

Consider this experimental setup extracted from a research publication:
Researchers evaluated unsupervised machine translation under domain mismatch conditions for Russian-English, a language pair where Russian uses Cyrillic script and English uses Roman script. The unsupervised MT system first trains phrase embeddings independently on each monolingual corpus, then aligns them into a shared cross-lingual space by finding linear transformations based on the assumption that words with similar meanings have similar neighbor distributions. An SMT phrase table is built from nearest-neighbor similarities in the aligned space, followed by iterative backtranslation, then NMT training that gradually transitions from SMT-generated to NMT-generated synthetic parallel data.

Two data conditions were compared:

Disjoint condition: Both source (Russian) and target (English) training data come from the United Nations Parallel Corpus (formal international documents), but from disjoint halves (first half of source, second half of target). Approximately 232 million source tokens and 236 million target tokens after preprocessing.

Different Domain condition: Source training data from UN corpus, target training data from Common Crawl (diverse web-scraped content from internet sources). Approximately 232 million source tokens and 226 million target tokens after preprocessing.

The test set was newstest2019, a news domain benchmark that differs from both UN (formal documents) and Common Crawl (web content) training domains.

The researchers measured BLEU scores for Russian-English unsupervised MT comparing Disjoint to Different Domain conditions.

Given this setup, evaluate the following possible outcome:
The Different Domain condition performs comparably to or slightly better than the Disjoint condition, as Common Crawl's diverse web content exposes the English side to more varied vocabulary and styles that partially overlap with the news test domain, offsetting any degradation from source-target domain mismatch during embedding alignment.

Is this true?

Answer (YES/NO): NO